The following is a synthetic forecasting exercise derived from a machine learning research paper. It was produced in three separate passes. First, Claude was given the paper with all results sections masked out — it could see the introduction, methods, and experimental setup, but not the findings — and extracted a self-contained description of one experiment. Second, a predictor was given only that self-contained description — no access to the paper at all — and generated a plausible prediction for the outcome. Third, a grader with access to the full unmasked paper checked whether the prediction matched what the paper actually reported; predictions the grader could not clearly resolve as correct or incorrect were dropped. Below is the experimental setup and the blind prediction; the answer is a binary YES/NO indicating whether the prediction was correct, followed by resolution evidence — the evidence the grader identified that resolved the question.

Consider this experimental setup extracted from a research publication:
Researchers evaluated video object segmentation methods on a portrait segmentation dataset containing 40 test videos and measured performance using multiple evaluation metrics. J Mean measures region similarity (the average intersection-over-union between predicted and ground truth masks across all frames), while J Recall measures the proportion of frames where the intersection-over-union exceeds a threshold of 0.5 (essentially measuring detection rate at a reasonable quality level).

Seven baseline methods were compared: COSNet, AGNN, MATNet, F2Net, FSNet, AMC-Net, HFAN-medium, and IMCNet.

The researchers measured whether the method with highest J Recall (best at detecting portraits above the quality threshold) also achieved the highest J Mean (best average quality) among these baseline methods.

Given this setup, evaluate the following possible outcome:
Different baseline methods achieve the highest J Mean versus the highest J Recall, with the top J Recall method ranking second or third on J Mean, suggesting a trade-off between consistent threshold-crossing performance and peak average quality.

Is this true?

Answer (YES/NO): YES